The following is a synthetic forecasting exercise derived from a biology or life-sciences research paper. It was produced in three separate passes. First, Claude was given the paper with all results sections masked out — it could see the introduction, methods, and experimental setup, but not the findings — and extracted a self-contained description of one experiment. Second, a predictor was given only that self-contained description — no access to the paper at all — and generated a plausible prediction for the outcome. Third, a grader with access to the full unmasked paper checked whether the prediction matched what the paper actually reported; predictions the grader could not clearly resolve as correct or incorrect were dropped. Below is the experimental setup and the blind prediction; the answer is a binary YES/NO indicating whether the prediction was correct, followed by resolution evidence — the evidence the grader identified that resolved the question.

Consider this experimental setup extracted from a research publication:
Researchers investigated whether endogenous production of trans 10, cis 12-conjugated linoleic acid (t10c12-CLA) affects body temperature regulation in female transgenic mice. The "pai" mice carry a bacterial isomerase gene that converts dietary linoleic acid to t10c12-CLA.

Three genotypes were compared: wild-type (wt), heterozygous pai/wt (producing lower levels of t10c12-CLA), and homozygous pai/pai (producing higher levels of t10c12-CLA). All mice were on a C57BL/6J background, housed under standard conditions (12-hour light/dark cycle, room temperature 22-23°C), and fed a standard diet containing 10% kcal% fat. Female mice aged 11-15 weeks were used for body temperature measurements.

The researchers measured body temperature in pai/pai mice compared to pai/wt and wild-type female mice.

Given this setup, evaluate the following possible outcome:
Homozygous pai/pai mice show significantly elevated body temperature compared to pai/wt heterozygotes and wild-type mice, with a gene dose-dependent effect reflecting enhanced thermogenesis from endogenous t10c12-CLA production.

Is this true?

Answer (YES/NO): NO